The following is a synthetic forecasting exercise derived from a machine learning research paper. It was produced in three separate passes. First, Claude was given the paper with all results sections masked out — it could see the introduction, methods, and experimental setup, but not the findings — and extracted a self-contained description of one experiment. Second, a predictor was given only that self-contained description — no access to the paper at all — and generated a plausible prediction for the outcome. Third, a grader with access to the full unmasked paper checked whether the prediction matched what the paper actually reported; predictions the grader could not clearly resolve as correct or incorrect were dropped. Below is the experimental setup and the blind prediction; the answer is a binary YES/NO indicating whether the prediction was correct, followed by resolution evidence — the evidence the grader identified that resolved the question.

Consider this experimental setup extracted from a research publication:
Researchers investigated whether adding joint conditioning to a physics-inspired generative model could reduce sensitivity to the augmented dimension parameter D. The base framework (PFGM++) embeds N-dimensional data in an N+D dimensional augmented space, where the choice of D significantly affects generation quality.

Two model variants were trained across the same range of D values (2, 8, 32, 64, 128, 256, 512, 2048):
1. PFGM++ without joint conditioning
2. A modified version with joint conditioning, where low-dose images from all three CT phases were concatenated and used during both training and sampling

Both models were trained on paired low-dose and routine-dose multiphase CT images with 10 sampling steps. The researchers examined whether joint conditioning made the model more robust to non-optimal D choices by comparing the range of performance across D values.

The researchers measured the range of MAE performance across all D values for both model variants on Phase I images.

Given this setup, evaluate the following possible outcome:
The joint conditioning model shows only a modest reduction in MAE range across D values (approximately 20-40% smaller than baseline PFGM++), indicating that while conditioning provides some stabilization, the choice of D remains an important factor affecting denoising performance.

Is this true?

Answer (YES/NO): NO